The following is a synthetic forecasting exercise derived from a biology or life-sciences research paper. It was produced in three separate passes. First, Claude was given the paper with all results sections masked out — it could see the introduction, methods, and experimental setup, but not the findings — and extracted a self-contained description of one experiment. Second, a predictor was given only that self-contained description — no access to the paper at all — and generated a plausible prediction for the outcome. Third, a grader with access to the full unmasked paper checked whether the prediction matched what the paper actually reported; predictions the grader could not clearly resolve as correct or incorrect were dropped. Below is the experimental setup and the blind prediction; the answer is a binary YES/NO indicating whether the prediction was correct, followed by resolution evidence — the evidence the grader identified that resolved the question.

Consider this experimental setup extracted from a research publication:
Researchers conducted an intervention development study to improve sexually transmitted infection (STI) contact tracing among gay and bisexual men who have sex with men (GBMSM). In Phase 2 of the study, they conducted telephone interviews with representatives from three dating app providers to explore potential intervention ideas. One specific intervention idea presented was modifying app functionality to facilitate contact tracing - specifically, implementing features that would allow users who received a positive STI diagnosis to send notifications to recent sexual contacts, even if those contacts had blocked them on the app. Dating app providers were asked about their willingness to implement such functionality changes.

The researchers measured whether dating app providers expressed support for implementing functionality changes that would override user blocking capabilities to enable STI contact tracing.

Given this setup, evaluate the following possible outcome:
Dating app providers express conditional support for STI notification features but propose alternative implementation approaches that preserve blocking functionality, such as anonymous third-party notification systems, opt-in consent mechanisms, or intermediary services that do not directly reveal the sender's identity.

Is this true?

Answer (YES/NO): NO